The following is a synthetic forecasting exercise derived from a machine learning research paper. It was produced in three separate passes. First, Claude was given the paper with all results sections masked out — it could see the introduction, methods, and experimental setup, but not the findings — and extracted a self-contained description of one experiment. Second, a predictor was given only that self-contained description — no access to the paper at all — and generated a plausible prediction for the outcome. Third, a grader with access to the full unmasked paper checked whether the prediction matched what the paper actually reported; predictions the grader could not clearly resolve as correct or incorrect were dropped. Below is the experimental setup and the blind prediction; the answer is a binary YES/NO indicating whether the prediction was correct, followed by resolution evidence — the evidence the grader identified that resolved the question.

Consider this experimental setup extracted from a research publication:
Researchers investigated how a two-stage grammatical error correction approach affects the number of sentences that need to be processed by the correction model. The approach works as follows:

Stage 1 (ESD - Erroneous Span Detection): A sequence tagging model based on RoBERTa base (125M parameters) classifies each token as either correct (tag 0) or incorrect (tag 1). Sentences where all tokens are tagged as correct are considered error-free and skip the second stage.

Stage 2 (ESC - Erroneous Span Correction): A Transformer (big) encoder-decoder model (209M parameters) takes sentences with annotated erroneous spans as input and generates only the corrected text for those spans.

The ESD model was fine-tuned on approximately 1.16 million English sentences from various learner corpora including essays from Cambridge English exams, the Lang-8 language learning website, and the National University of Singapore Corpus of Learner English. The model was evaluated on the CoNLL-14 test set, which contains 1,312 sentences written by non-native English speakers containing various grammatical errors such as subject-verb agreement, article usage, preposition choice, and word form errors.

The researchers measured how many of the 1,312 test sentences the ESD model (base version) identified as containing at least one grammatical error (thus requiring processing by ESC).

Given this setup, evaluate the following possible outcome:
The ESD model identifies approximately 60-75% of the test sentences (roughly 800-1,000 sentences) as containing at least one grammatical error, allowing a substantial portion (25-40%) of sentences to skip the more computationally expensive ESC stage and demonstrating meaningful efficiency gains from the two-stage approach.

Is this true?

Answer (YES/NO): YES